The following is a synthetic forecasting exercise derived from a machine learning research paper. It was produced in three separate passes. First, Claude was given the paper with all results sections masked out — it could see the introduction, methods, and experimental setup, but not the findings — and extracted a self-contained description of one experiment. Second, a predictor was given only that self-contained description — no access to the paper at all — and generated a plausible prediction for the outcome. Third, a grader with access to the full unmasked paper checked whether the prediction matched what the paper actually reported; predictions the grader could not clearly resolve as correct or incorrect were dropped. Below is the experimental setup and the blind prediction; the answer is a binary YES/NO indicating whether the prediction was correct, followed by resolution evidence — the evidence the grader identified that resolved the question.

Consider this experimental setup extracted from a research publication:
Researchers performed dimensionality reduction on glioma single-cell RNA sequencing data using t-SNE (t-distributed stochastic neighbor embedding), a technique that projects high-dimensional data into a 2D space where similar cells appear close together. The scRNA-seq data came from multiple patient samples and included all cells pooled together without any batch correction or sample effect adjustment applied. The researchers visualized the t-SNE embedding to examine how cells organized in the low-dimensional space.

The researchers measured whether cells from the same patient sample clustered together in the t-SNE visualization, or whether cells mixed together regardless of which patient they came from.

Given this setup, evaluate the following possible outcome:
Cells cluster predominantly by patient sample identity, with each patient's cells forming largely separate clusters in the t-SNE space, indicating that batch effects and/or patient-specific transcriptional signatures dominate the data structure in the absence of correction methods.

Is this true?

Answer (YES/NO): YES